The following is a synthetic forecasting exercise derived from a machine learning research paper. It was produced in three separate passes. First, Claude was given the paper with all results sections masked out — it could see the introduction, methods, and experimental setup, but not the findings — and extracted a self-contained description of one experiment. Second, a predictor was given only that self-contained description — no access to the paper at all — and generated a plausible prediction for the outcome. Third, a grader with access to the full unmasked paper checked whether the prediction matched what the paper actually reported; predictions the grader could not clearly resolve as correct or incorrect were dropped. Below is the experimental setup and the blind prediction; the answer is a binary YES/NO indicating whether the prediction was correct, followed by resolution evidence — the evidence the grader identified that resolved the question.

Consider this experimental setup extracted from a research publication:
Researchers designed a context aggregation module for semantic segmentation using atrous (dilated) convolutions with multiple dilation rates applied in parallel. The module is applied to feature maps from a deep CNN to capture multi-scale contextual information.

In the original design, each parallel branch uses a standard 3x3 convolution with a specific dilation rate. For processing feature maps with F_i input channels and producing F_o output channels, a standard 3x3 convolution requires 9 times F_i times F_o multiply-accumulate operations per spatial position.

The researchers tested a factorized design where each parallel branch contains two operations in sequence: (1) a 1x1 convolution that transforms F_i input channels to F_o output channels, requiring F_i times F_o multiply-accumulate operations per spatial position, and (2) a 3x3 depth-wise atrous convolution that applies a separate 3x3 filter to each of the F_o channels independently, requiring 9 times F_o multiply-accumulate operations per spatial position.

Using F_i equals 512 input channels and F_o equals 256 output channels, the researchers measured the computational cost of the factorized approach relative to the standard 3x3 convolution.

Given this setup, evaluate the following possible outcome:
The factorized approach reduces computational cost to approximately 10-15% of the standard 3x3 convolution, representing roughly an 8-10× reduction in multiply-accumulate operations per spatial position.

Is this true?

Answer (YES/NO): YES